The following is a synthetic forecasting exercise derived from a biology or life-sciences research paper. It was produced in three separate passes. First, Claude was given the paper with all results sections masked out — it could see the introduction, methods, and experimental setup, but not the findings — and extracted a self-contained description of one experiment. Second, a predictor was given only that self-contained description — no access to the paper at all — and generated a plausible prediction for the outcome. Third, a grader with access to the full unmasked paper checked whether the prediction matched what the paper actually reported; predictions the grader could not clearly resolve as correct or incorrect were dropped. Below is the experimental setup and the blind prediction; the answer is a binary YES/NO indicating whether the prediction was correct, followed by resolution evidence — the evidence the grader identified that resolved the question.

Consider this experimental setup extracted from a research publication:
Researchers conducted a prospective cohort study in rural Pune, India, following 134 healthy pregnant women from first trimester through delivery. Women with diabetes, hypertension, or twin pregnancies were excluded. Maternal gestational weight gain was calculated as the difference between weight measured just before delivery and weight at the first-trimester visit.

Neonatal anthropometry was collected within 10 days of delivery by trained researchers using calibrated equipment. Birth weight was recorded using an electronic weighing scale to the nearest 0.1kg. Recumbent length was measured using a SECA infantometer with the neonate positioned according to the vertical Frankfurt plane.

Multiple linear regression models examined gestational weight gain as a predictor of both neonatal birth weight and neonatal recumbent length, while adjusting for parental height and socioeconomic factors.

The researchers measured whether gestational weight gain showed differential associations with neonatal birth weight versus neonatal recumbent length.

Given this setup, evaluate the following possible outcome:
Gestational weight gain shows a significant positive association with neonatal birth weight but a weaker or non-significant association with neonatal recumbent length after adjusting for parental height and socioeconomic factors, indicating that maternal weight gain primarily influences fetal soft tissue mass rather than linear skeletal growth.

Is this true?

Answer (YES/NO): YES